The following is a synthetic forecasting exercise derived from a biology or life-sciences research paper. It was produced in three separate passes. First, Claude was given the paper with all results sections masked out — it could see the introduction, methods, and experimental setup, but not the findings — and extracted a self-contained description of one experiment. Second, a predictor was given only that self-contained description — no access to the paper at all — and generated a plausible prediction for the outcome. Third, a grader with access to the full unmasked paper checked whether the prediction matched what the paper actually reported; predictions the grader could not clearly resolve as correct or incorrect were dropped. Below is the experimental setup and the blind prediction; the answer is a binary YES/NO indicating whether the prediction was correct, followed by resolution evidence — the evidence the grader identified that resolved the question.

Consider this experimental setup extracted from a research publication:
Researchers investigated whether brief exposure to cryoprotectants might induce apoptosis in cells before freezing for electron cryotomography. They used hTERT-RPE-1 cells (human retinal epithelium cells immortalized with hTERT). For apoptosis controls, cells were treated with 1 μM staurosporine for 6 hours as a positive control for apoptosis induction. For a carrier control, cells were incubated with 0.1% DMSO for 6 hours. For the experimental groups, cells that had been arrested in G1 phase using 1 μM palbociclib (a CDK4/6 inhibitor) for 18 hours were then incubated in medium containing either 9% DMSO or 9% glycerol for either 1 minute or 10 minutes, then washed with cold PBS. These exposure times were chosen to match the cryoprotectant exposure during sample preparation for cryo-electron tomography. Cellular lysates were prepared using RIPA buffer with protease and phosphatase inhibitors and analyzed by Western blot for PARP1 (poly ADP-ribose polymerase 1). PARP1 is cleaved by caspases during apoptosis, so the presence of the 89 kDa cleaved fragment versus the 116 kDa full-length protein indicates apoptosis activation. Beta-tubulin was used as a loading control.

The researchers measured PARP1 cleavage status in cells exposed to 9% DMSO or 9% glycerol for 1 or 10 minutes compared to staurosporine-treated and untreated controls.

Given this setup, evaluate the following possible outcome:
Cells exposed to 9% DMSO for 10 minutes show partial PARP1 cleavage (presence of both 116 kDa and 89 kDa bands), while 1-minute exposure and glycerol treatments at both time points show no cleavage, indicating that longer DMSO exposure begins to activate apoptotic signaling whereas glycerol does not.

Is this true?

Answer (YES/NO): NO